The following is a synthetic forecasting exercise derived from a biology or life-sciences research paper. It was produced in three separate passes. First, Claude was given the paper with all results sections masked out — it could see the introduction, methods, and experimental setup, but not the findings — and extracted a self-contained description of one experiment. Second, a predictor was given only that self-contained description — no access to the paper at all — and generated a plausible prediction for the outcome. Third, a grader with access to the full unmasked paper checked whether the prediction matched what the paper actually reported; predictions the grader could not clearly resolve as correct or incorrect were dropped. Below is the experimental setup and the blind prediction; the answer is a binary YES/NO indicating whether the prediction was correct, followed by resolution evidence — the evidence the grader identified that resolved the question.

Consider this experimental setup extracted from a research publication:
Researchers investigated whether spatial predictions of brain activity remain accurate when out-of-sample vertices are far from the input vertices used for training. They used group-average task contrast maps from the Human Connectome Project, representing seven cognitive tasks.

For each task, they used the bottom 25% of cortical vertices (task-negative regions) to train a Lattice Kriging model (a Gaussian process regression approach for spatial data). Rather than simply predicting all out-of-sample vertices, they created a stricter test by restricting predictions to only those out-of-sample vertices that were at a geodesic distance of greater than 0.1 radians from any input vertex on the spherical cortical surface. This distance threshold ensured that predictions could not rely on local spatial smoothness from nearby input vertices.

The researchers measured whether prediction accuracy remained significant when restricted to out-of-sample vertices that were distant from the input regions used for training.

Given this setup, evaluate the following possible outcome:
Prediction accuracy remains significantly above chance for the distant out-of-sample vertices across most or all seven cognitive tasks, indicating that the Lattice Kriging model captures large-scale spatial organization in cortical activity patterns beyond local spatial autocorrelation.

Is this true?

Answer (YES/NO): YES